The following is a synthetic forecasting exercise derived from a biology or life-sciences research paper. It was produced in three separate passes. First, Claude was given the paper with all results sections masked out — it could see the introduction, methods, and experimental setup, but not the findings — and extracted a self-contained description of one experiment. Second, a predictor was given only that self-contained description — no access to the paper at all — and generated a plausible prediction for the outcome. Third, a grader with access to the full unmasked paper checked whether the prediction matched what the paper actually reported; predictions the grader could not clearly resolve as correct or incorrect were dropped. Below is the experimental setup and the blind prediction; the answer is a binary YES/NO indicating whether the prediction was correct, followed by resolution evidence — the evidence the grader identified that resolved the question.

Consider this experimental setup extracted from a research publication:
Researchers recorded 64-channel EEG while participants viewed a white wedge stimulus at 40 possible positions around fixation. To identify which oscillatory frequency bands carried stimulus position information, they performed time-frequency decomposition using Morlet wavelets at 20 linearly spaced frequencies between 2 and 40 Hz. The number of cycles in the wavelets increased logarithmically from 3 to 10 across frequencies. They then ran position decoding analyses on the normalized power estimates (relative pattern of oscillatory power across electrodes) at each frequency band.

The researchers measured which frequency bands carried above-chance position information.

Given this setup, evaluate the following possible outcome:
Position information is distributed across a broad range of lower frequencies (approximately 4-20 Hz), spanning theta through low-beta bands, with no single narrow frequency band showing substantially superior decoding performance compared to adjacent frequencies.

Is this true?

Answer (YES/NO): NO